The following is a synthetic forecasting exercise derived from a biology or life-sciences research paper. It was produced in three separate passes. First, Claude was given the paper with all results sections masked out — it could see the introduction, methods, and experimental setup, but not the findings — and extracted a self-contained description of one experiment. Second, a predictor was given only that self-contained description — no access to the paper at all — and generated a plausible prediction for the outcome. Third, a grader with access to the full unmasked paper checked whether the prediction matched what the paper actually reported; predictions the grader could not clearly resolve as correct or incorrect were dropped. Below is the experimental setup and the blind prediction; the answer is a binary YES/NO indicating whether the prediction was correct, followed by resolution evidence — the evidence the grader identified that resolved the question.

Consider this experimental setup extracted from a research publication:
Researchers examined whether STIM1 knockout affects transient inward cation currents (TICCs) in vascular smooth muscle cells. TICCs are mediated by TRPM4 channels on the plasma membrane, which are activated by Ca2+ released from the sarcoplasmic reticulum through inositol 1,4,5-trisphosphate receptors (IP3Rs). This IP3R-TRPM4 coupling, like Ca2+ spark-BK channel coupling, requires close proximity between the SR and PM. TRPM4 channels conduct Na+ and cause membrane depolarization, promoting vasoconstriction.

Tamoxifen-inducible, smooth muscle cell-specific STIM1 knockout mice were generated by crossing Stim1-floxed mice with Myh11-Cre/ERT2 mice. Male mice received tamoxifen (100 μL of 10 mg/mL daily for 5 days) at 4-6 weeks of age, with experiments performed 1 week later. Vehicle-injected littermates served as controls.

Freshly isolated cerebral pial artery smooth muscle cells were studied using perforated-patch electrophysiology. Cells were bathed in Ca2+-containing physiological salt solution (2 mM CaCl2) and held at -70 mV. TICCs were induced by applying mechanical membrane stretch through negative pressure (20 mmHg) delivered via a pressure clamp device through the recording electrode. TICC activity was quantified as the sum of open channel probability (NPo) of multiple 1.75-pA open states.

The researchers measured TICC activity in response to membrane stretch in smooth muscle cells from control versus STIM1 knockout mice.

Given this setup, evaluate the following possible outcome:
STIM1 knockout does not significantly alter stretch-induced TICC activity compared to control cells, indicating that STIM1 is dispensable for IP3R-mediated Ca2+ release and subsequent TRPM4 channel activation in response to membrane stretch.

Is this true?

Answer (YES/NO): NO